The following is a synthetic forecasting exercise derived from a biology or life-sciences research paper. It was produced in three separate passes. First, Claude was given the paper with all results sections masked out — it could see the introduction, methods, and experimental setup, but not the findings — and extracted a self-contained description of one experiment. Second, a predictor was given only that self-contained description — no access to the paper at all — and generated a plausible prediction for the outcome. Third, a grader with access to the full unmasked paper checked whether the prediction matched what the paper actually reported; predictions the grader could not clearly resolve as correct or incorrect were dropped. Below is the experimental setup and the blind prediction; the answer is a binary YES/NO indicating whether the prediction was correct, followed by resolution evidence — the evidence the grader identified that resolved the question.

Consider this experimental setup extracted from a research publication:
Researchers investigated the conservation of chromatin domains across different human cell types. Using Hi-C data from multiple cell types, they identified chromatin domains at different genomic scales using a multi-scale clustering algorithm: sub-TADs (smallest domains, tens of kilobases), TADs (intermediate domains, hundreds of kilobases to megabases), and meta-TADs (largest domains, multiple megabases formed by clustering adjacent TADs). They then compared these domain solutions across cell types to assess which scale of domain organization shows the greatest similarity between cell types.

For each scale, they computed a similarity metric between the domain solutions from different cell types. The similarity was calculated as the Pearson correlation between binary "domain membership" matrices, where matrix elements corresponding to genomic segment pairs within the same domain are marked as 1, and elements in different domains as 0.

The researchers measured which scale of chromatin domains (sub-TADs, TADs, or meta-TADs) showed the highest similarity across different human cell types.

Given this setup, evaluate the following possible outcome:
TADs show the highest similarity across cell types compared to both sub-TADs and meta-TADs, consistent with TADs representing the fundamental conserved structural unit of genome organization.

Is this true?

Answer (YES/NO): YES